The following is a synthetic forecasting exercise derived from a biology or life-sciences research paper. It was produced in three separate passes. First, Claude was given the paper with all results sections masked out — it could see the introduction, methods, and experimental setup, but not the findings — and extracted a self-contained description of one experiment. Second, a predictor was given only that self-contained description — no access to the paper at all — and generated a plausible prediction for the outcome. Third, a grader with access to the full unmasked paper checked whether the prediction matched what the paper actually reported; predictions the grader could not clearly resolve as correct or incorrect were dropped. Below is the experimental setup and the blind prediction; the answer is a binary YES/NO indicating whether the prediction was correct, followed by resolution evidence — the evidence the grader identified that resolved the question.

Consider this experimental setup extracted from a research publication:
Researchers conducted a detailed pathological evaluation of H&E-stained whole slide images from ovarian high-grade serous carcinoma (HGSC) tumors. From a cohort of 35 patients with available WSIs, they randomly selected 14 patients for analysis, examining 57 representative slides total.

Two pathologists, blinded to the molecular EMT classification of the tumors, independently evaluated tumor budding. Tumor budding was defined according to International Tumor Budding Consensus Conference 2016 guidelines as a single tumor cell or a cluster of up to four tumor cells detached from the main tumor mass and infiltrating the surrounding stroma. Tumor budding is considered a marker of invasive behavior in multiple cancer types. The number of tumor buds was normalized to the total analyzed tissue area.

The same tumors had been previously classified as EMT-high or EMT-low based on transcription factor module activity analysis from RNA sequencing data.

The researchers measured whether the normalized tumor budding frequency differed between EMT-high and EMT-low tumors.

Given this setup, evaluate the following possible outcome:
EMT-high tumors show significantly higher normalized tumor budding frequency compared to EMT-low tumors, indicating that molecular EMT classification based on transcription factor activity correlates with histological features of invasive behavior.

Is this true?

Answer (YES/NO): YES